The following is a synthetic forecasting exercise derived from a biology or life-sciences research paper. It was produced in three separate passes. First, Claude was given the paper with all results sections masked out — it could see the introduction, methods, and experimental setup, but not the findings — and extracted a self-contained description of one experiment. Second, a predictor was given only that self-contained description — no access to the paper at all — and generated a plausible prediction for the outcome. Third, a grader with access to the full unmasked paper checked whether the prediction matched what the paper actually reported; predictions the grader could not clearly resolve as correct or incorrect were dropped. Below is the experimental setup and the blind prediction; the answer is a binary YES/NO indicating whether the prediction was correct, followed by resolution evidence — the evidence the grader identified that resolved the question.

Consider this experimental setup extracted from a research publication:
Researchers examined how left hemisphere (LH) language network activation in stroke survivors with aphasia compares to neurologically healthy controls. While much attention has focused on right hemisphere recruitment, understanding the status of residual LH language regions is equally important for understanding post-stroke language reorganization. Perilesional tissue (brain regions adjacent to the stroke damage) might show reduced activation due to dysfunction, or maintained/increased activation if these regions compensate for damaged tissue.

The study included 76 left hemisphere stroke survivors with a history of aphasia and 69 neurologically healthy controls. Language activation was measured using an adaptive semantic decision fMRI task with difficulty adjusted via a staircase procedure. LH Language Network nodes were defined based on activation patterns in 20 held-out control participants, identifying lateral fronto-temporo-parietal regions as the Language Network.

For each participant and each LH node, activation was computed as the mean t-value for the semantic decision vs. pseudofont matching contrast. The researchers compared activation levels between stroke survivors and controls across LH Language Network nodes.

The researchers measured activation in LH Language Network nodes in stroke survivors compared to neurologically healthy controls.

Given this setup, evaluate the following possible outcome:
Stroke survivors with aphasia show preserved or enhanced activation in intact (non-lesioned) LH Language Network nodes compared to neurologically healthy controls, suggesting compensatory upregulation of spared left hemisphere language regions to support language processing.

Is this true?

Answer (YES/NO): NO